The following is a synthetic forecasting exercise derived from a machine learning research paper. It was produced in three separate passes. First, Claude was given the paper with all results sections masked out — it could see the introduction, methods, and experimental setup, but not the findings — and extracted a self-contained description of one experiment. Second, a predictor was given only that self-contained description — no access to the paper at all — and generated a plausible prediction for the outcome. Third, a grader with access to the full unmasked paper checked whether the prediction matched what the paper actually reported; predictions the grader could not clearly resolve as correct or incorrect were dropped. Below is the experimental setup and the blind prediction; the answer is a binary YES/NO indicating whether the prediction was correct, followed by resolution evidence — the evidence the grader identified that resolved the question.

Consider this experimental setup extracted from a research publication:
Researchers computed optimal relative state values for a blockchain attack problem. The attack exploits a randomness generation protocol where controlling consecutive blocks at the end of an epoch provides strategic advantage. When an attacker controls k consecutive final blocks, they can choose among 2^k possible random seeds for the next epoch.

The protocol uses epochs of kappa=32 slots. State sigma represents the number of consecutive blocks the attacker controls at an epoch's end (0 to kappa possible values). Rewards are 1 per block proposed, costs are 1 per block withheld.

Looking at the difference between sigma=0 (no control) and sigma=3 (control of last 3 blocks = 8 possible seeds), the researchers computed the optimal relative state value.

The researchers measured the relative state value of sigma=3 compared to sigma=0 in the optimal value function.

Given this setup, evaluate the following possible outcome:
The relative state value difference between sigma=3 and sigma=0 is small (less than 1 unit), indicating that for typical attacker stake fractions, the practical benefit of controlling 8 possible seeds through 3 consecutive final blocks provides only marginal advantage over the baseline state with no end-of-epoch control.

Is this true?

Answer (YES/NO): NO